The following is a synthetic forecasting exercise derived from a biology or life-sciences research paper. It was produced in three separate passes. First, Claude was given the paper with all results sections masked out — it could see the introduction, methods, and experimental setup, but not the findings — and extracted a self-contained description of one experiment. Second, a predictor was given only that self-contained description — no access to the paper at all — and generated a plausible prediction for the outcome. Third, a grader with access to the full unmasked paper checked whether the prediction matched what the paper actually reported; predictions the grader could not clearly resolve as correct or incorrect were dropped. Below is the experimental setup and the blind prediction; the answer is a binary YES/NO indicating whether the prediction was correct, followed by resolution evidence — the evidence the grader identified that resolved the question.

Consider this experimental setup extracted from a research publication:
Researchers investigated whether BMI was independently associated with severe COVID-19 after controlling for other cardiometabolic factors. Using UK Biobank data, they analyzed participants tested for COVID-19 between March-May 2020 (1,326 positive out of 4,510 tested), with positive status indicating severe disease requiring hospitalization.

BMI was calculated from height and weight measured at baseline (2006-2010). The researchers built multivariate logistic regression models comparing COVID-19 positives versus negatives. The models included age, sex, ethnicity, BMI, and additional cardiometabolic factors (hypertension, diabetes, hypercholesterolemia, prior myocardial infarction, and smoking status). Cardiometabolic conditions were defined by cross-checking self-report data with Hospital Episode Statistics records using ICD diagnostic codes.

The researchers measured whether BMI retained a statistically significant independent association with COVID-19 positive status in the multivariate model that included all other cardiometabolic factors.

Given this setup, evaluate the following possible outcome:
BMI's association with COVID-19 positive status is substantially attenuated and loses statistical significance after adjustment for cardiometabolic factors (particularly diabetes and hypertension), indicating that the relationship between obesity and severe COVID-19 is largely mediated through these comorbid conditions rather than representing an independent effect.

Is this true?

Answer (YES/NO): NO